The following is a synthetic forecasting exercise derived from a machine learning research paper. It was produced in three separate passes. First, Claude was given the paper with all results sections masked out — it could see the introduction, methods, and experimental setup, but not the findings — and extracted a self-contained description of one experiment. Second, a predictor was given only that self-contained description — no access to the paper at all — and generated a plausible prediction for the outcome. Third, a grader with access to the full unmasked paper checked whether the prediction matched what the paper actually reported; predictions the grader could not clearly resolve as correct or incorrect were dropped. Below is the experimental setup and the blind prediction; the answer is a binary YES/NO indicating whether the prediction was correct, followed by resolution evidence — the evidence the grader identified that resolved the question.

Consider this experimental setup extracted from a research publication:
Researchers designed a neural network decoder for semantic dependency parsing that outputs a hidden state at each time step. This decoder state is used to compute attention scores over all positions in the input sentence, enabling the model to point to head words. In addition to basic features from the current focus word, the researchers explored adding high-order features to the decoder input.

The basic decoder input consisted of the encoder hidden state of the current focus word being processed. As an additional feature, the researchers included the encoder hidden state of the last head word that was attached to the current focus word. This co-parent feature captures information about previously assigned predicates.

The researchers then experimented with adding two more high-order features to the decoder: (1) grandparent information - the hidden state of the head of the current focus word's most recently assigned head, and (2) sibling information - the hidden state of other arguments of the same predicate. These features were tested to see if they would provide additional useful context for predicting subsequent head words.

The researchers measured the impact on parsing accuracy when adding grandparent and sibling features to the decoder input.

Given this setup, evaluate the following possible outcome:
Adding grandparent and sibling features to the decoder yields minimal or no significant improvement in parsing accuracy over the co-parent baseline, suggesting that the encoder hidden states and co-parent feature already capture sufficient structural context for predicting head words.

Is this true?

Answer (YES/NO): YES